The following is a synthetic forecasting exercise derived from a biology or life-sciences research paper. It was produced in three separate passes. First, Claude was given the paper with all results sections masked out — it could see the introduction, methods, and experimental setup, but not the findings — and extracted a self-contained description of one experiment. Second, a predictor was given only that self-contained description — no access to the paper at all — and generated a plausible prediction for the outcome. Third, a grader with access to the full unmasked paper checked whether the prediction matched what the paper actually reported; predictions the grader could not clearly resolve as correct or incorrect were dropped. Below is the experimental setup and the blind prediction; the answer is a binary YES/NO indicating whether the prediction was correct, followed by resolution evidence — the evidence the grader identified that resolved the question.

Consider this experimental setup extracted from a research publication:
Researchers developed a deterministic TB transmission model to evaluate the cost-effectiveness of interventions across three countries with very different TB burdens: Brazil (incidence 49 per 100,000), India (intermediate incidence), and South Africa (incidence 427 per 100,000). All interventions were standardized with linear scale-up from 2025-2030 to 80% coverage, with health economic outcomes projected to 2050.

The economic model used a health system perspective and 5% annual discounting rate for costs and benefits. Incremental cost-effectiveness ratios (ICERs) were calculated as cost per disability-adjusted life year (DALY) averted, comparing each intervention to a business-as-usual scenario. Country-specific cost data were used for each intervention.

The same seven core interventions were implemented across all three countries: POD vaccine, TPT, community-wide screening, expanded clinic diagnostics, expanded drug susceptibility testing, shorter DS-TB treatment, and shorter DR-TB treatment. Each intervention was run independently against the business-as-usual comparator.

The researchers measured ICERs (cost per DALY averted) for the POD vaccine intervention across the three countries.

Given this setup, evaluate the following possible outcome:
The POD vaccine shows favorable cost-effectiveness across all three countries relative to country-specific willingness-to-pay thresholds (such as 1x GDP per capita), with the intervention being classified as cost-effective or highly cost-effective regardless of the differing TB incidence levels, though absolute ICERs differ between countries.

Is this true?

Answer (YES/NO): NO